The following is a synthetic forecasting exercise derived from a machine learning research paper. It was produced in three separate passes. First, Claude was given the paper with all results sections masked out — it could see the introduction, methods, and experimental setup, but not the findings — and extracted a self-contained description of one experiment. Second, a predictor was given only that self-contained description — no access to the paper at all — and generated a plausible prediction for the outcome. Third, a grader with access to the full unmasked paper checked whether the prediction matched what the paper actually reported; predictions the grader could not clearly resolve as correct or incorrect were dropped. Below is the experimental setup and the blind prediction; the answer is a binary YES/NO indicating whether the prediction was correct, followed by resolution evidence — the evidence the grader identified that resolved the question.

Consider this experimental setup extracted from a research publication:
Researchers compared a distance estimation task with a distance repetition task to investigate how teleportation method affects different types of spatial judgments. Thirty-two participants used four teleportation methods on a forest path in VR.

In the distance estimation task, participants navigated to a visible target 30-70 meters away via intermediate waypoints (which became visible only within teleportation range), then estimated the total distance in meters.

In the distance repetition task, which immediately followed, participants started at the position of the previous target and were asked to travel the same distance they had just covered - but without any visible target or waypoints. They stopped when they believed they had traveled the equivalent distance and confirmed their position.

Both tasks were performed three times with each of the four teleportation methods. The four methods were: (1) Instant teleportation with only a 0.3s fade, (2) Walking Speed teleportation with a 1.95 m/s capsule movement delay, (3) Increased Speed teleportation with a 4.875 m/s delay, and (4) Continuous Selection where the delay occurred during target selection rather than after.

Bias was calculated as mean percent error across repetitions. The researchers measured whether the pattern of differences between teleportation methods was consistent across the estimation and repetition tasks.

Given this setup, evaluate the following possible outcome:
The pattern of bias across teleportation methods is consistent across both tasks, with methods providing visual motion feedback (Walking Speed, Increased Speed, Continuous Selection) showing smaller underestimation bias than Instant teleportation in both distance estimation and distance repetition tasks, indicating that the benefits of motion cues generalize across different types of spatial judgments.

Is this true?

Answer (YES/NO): NO